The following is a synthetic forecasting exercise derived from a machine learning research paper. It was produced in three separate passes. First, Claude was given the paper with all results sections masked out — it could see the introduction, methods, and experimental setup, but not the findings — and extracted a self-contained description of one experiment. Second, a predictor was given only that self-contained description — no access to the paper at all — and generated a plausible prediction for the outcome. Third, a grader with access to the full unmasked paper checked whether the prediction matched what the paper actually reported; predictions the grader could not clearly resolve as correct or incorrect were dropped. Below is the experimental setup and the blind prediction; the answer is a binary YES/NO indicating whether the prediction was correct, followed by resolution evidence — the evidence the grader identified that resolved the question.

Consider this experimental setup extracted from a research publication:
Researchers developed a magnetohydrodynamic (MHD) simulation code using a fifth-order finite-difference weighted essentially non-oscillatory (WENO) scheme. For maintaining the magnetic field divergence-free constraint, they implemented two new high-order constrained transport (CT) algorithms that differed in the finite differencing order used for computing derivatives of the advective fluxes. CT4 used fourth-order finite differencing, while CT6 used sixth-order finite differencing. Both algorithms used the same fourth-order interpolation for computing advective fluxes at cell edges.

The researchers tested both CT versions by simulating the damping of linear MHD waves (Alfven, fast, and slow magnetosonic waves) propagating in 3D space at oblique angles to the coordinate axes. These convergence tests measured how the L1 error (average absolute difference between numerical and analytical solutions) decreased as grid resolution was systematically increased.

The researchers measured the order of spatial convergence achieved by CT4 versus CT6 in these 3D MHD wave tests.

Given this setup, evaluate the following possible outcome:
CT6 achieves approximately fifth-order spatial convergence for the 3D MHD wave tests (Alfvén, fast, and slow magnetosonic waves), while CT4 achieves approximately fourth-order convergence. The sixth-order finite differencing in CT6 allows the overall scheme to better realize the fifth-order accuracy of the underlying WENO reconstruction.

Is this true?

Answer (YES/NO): NO